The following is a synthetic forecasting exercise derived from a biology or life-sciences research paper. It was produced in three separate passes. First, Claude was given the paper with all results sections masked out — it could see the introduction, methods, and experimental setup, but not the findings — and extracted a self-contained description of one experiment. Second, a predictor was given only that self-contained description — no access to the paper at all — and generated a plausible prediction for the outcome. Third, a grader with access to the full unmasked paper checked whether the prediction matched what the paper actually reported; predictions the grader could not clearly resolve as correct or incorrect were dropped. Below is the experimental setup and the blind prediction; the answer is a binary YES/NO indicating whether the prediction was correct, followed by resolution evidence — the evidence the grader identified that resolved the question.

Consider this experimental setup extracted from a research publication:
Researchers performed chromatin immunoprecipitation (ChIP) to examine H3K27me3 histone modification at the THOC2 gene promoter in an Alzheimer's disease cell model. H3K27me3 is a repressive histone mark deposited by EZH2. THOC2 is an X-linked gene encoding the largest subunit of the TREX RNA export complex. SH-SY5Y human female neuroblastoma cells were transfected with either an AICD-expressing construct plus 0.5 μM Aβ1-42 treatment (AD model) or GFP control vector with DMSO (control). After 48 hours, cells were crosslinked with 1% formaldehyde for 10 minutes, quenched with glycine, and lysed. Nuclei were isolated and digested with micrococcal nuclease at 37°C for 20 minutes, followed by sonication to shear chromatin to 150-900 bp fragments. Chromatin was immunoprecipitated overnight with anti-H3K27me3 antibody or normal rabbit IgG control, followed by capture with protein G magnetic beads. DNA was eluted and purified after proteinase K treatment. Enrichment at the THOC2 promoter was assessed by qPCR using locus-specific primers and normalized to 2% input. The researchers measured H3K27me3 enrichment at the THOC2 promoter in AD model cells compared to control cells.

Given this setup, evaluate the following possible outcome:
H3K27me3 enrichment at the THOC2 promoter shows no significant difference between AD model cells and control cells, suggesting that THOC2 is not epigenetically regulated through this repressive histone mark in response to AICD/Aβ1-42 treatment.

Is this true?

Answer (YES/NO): NO